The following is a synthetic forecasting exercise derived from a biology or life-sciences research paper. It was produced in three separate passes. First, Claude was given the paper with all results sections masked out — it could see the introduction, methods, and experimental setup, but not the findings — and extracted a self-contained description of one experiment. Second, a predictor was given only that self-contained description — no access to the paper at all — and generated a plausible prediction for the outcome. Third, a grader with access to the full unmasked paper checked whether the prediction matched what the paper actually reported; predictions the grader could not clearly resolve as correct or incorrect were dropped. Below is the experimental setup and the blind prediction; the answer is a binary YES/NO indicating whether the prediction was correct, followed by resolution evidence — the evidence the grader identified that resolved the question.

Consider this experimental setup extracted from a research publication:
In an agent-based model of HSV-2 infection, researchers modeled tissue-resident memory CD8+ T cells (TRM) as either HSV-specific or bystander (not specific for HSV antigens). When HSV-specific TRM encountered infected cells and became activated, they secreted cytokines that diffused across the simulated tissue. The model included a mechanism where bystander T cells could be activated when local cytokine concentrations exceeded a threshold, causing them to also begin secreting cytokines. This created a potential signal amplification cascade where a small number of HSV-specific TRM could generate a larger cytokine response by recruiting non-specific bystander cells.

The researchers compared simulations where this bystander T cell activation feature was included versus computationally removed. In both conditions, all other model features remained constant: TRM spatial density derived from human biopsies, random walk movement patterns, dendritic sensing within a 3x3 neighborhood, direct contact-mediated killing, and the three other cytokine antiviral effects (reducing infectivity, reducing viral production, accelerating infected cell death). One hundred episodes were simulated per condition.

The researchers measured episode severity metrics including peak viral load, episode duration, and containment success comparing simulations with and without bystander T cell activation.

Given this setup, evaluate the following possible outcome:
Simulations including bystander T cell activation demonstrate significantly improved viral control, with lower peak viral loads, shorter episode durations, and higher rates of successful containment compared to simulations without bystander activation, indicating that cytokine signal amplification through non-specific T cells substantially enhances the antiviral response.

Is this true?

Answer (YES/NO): NO